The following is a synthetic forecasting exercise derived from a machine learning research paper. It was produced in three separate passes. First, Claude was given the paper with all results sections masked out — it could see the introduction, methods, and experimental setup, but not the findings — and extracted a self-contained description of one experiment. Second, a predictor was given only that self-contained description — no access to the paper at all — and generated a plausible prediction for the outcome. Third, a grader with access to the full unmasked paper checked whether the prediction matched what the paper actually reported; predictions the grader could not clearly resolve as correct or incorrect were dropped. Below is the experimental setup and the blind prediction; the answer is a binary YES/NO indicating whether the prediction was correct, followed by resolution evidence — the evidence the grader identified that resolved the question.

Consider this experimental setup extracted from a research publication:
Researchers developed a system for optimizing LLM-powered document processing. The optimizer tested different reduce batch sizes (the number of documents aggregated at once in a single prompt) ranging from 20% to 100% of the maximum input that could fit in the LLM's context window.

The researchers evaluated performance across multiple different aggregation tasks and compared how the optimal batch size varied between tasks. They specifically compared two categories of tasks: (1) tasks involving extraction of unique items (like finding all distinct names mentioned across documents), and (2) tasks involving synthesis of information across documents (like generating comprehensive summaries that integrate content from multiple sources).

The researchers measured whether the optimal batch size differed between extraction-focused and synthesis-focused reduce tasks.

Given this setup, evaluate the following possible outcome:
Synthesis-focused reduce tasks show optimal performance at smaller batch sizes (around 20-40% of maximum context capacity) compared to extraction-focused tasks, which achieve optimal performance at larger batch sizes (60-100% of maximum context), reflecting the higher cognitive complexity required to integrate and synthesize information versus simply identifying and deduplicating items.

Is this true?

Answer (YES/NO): NO